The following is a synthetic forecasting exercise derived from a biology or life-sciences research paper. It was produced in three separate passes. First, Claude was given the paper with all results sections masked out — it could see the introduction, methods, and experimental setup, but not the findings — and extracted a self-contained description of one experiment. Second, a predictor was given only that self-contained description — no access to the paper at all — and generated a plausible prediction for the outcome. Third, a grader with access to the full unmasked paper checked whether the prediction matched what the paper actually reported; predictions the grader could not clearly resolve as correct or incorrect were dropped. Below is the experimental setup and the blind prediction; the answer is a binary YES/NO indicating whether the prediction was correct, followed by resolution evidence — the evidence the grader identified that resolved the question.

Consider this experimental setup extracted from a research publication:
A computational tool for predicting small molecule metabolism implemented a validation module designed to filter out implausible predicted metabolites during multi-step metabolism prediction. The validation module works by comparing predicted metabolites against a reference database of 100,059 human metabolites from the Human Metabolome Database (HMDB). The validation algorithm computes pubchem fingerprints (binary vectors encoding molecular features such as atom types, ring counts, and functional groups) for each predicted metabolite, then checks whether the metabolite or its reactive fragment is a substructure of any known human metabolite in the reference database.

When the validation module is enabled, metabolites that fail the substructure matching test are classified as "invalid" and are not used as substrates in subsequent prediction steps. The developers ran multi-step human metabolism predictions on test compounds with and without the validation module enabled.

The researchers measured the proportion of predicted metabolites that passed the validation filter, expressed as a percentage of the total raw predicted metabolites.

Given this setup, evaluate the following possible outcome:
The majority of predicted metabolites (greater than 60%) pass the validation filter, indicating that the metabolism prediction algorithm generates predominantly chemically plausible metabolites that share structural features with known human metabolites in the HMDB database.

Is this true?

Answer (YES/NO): NO